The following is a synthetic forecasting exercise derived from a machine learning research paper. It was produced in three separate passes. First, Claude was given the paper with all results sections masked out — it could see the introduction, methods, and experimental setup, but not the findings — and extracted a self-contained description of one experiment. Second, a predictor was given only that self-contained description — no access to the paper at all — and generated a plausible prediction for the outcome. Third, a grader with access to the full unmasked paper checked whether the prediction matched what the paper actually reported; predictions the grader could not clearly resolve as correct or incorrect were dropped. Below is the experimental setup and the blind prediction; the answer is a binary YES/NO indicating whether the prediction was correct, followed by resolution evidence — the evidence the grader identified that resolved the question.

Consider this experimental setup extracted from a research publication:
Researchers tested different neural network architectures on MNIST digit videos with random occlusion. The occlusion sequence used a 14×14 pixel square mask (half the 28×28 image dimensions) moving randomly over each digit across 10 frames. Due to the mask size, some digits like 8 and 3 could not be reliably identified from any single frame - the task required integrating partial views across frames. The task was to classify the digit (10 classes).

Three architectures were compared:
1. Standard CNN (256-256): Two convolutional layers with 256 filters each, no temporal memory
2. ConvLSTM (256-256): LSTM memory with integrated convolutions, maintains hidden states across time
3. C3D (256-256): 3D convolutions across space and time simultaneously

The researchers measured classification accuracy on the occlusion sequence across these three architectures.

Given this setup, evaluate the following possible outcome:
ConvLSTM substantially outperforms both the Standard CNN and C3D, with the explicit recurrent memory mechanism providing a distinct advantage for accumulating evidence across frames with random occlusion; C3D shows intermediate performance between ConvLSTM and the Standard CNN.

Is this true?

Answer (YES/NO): NO